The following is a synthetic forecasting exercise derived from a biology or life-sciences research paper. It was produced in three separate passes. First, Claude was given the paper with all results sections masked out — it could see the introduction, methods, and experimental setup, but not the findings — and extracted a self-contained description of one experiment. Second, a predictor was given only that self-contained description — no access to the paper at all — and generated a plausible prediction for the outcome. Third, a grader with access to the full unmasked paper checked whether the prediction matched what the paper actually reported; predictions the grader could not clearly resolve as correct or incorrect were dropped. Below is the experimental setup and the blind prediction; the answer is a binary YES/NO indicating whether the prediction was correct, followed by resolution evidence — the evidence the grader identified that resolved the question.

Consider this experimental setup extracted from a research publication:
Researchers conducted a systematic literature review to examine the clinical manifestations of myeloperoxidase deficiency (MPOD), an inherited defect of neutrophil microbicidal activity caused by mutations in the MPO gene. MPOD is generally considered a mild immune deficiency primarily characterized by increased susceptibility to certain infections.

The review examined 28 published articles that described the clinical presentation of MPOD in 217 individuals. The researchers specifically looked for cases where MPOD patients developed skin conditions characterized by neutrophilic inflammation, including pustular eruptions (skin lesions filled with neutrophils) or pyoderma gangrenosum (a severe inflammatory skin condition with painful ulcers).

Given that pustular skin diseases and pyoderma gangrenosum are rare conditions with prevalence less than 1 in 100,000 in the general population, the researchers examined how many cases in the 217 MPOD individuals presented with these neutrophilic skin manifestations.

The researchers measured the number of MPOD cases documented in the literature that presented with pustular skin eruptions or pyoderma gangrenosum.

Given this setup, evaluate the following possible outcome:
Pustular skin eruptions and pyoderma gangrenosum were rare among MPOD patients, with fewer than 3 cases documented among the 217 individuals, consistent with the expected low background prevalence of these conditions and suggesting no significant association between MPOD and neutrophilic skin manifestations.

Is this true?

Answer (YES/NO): NO